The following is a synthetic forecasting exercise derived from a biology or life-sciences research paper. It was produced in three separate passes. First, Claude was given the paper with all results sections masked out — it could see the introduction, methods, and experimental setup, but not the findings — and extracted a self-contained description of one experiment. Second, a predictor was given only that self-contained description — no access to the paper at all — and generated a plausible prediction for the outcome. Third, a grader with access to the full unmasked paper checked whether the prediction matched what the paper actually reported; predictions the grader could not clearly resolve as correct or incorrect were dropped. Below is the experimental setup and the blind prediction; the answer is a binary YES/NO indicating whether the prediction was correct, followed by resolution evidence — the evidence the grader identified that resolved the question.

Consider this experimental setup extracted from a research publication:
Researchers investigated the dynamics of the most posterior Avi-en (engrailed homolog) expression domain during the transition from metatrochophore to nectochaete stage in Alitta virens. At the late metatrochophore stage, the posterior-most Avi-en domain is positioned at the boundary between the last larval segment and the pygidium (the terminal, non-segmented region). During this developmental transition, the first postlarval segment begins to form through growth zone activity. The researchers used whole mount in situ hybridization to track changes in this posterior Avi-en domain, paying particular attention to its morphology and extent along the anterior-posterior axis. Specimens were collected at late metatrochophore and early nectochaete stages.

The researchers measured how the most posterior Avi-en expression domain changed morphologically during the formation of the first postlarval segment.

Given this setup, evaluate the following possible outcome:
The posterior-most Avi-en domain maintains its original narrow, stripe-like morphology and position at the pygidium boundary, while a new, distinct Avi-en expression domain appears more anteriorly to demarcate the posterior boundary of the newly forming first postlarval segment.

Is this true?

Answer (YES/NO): NO